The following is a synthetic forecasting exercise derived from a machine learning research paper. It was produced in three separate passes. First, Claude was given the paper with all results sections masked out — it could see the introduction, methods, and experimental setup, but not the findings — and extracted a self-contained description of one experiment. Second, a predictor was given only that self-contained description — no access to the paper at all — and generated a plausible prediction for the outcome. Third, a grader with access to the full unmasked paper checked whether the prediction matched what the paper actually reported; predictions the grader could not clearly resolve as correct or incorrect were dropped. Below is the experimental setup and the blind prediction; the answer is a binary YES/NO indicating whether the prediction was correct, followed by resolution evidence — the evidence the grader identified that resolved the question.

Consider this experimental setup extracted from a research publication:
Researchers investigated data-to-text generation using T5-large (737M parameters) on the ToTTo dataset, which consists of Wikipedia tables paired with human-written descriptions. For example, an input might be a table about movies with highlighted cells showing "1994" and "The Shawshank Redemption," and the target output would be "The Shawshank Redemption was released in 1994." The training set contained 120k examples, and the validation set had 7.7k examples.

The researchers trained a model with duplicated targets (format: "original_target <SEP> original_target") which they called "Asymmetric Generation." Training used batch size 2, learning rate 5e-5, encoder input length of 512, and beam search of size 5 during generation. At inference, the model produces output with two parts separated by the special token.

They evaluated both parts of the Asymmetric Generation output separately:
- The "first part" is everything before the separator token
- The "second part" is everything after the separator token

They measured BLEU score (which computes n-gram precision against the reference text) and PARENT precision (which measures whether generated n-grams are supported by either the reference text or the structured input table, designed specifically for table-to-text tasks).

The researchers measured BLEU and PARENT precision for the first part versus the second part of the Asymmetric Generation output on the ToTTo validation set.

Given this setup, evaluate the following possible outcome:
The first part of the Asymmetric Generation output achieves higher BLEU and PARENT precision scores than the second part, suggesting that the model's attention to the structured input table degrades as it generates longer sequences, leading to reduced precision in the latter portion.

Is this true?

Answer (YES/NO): YES